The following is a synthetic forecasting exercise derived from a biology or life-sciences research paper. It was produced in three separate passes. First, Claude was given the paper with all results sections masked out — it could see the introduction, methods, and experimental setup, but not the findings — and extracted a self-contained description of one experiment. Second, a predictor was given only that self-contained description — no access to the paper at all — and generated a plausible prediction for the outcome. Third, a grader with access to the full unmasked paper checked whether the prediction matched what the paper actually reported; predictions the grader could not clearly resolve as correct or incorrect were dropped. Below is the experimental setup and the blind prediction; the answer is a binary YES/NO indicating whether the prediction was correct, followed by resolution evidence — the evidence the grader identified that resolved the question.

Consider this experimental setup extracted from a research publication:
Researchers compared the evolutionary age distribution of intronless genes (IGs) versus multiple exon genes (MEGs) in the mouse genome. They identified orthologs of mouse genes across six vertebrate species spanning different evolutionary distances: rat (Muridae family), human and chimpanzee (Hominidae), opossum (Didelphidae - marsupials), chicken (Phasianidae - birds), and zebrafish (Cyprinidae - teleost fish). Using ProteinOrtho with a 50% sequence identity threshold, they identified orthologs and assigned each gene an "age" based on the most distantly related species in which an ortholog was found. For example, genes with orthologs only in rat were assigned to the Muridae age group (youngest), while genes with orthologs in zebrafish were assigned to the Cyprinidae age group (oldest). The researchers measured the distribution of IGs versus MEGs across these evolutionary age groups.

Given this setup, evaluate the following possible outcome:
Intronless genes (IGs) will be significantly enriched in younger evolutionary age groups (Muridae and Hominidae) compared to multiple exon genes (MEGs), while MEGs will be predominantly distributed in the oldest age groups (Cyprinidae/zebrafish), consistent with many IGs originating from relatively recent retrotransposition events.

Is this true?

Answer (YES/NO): YES